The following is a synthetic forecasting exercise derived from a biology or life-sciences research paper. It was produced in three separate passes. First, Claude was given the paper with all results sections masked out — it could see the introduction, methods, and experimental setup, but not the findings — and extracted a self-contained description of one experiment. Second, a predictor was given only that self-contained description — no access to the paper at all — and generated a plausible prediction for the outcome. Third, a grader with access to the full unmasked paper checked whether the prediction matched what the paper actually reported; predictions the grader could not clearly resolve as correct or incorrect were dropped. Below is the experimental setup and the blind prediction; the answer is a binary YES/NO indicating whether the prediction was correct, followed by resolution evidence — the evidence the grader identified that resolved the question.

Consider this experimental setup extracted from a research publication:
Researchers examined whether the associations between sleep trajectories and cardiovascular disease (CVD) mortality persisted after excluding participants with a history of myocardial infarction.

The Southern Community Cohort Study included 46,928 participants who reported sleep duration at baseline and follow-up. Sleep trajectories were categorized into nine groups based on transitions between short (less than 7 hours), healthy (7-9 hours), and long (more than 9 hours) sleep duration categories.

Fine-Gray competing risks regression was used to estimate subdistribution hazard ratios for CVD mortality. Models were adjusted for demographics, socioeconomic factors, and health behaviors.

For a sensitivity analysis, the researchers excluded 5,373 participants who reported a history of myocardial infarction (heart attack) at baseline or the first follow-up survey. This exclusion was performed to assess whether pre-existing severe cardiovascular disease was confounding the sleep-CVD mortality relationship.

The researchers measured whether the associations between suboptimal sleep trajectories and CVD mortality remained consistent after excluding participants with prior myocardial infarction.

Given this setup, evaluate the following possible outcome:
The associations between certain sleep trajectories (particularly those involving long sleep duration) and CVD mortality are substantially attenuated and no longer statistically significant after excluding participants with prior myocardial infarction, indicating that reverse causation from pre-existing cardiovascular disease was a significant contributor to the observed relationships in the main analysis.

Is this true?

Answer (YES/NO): NO